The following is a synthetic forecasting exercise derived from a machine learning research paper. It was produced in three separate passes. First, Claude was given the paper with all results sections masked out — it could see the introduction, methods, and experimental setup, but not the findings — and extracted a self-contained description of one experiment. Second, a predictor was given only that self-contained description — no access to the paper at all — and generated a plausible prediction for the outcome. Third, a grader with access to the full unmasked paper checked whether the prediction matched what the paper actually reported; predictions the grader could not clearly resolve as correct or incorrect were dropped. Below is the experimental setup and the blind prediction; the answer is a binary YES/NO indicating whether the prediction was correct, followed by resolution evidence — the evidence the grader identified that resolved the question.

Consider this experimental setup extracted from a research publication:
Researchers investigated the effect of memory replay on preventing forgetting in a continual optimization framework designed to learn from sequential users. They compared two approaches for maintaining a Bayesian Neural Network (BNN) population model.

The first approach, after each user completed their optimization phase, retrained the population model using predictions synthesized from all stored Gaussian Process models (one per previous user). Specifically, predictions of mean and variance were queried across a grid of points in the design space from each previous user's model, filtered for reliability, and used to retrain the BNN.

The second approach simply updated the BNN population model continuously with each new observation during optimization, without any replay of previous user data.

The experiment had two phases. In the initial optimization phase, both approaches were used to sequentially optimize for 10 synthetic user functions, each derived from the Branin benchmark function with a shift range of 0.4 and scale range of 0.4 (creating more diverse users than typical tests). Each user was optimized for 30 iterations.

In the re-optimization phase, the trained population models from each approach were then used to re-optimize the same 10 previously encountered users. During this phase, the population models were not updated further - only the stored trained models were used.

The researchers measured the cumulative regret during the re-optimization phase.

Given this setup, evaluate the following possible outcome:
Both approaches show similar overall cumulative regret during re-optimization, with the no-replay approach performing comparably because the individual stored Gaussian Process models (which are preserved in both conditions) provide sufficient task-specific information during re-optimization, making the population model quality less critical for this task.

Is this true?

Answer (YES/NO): NO